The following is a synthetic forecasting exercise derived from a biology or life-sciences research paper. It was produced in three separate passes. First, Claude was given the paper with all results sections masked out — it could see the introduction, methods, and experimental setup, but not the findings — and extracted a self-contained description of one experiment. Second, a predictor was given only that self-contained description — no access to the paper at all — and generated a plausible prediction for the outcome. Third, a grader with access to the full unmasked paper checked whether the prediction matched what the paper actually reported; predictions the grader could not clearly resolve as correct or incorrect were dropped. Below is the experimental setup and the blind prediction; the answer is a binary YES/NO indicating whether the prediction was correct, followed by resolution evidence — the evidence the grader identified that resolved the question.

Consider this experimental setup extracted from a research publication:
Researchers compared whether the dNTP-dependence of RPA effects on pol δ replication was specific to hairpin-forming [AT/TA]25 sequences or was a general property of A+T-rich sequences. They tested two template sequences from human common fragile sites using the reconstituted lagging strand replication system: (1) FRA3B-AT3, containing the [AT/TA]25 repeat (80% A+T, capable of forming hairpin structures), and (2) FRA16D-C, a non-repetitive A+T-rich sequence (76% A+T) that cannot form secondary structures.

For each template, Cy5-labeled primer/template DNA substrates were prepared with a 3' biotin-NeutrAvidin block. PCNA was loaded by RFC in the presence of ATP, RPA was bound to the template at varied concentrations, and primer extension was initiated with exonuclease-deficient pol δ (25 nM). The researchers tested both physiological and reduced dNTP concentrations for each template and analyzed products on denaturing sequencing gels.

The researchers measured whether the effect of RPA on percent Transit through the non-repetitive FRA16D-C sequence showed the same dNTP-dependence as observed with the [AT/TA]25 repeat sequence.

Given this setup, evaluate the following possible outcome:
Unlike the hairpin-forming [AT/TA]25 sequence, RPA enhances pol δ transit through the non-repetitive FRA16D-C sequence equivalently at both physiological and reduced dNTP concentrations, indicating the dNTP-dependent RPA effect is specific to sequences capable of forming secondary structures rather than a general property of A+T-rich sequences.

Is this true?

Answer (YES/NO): NO